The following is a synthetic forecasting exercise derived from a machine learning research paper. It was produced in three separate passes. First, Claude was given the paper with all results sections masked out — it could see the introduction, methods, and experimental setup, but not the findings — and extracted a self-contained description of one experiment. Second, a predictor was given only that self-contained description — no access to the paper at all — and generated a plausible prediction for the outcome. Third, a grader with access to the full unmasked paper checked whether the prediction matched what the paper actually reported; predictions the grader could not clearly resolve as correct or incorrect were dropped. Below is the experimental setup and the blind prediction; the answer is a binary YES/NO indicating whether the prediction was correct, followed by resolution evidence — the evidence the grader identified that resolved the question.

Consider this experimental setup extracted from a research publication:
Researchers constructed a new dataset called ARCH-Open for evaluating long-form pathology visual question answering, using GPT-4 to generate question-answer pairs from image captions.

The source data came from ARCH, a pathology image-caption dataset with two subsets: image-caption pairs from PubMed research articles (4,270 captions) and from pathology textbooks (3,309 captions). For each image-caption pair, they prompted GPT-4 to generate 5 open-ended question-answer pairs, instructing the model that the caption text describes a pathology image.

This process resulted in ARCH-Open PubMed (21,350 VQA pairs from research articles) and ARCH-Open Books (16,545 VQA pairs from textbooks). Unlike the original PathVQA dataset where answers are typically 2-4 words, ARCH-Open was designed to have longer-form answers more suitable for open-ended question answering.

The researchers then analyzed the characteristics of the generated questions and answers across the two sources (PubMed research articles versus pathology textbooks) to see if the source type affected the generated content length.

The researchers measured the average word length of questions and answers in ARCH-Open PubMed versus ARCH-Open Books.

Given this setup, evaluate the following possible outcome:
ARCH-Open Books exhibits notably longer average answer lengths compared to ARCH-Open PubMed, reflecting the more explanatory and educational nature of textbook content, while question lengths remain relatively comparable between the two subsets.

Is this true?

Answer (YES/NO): NO